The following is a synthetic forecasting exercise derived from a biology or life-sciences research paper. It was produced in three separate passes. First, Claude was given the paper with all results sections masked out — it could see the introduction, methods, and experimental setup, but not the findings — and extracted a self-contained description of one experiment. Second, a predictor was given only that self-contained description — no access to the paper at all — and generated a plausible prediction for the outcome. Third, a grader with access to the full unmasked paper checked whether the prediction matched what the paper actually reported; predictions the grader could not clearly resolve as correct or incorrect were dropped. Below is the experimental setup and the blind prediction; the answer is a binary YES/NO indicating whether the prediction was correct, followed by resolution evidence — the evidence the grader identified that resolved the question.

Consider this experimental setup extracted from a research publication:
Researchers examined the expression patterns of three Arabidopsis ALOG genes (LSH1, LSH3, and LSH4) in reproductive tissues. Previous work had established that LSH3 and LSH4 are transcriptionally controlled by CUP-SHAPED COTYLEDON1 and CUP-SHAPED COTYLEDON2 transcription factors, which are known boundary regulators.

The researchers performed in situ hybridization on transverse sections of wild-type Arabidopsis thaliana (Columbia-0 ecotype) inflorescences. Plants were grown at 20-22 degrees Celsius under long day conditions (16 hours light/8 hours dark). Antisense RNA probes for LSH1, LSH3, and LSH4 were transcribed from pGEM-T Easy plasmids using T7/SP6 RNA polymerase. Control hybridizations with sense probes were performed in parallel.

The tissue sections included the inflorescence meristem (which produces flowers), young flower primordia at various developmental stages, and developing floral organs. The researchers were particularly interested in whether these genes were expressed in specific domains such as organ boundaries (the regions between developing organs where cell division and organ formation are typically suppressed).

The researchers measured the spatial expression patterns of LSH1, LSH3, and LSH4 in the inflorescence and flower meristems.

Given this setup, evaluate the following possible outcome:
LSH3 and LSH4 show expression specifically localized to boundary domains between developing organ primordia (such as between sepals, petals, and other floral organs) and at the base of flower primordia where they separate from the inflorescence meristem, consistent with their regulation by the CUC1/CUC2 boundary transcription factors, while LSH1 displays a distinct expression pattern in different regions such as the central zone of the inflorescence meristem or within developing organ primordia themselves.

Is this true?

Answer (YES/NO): NO